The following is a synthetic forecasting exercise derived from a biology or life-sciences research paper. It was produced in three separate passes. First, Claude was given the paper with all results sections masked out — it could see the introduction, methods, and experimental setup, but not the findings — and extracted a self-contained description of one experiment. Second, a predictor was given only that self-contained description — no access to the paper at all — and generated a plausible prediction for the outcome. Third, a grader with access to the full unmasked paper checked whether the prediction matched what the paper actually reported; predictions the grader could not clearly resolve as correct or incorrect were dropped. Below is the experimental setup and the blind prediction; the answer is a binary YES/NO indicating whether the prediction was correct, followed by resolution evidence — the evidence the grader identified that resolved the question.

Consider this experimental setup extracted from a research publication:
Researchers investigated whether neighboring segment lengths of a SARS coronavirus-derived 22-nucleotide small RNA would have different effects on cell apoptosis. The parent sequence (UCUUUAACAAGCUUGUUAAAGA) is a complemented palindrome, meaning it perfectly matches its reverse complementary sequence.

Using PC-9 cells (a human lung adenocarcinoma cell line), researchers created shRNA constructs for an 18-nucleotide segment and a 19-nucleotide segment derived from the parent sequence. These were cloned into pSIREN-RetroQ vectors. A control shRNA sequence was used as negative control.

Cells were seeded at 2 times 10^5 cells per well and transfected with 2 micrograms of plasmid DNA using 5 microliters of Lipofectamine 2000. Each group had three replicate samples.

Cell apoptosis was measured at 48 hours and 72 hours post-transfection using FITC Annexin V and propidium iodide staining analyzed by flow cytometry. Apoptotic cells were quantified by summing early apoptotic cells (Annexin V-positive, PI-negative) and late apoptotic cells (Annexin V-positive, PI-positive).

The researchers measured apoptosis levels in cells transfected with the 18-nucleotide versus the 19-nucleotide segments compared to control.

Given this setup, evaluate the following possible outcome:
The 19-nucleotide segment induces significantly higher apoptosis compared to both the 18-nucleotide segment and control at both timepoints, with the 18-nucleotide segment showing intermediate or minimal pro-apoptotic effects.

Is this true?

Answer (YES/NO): YES